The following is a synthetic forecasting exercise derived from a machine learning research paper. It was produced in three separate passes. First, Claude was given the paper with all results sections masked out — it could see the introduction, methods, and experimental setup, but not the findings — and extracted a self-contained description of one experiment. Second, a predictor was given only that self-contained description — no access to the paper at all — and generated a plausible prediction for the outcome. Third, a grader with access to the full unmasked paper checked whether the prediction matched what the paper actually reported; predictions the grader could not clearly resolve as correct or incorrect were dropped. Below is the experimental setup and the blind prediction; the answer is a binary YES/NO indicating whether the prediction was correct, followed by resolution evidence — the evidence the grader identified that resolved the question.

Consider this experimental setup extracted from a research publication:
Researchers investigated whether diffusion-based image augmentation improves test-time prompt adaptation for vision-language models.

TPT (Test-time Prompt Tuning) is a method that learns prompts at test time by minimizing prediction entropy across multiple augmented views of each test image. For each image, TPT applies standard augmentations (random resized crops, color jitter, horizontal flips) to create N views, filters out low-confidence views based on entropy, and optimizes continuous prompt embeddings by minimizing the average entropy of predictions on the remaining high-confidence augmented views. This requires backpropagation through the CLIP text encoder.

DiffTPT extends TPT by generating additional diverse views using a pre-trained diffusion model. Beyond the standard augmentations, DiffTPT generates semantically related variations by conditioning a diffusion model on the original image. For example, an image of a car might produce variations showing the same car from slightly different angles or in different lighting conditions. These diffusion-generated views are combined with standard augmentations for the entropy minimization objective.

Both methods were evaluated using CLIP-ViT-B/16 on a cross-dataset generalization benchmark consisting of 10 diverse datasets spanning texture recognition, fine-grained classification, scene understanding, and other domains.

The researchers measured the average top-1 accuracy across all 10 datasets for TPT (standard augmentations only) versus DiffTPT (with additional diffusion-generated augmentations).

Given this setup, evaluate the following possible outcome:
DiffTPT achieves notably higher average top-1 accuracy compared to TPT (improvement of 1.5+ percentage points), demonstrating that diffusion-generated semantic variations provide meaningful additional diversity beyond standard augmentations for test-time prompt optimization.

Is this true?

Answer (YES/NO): NO